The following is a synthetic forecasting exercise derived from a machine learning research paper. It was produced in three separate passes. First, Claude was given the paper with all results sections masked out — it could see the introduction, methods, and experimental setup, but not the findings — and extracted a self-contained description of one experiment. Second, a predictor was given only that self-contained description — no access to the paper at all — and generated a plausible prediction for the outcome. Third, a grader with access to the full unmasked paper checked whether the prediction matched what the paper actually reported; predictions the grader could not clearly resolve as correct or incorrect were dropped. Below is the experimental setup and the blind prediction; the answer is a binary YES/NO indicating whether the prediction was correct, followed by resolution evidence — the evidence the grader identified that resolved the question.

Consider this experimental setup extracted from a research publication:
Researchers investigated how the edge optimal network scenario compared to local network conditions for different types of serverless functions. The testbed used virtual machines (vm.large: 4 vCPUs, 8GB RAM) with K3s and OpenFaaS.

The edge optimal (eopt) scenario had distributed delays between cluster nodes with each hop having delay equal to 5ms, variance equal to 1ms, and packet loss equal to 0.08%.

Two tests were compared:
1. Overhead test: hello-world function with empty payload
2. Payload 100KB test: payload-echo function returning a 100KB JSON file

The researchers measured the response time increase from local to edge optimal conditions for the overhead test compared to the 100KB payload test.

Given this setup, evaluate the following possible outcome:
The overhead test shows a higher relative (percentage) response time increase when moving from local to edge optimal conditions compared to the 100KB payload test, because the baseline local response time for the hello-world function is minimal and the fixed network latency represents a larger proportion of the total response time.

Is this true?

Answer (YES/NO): NO